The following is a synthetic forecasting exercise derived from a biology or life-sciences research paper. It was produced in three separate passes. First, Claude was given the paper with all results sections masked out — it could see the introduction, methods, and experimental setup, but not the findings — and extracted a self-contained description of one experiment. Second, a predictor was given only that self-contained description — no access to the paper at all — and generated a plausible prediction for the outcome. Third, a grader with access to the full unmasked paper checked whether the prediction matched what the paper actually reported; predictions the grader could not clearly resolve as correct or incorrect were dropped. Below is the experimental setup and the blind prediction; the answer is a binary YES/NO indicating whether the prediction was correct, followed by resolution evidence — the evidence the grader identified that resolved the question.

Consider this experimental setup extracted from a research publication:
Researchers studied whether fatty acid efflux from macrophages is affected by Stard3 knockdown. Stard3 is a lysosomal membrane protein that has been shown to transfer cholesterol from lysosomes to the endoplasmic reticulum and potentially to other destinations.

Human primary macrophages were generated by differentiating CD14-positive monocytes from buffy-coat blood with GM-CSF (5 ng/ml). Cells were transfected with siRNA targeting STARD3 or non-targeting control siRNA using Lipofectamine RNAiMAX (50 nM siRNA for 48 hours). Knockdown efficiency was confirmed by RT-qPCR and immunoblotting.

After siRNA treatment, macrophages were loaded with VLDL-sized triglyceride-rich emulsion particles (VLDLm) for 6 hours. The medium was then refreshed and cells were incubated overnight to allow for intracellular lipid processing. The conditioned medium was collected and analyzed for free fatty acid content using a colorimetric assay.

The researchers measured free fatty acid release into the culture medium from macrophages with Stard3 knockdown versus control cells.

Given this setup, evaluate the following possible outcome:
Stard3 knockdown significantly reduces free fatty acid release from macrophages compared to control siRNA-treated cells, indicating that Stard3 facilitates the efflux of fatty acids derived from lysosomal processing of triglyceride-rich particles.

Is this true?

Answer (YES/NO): NO